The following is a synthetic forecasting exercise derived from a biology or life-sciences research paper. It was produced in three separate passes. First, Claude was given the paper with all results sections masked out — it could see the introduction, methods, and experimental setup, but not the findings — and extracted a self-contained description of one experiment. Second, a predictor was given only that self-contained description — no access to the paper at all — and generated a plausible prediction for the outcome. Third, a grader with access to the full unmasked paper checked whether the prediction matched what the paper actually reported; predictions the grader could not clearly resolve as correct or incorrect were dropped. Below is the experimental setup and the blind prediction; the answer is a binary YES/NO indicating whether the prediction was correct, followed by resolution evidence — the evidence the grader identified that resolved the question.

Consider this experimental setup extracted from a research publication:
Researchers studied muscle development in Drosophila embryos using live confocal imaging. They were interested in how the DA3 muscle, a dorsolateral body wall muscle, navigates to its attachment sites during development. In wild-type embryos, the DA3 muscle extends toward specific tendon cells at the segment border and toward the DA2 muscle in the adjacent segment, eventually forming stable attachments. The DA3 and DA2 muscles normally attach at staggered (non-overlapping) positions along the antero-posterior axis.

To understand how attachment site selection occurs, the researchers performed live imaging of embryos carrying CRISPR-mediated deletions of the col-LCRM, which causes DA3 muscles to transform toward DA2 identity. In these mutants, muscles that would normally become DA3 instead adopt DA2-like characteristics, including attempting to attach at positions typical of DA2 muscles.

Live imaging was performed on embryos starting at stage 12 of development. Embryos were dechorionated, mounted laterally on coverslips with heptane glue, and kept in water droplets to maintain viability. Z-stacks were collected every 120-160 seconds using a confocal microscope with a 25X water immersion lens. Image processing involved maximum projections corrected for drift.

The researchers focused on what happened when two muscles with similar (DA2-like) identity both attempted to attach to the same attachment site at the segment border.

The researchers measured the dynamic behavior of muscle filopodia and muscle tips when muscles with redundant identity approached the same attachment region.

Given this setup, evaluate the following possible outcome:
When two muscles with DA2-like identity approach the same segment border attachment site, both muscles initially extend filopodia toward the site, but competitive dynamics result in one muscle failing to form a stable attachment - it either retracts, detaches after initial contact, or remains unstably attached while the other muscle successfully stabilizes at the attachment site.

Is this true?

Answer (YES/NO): NO